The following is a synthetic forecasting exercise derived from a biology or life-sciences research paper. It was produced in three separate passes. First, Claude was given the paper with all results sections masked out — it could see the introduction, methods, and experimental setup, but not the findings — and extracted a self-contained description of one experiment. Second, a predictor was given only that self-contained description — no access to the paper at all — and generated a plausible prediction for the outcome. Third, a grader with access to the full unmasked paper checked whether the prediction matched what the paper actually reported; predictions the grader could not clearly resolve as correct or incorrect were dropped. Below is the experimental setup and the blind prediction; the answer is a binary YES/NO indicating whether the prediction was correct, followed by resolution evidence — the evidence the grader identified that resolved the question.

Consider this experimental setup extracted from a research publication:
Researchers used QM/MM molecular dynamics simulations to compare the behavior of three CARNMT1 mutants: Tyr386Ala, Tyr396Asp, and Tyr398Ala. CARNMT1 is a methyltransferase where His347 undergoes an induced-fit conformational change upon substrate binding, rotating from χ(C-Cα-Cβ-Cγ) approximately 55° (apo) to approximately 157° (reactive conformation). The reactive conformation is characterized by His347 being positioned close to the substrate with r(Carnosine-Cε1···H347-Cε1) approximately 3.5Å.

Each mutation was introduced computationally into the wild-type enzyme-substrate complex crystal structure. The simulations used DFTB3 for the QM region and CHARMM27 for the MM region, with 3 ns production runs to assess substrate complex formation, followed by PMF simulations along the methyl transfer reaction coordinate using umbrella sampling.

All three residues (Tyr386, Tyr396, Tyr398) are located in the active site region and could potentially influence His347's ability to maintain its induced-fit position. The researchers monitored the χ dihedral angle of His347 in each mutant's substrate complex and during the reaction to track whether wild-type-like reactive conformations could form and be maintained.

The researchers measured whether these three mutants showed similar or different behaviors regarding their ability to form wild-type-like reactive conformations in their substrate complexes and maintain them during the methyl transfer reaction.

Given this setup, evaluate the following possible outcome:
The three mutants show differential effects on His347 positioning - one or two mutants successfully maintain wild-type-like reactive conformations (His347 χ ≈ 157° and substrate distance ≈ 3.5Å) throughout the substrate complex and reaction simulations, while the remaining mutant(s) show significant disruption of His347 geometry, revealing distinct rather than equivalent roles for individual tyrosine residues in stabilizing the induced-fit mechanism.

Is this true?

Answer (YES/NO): NO